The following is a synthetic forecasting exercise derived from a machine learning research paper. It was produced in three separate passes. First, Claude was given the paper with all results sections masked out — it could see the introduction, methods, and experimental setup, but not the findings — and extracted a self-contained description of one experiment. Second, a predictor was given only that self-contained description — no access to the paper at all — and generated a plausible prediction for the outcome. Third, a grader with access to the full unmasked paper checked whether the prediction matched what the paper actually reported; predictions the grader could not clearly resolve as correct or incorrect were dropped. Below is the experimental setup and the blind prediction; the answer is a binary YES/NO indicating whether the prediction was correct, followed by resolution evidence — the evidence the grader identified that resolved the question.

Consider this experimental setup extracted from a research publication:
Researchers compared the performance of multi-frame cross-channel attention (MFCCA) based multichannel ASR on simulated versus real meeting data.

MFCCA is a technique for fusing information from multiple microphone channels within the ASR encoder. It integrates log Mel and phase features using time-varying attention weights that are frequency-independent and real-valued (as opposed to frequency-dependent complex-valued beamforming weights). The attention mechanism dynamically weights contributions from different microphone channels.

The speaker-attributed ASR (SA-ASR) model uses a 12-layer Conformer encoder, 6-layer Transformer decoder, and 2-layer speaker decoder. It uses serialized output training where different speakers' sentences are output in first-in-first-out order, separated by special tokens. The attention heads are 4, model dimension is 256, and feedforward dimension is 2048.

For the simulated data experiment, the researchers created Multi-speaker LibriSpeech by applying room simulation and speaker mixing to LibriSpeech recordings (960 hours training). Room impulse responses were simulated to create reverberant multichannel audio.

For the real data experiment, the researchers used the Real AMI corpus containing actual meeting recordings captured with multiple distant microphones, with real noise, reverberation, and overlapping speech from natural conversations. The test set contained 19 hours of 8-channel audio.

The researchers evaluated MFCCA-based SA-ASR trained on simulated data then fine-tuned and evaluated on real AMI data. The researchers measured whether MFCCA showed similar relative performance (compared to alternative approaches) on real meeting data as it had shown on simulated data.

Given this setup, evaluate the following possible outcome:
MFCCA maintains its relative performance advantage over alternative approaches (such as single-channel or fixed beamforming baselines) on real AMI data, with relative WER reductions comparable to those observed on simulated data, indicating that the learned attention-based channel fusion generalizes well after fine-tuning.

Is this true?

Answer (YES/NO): NO